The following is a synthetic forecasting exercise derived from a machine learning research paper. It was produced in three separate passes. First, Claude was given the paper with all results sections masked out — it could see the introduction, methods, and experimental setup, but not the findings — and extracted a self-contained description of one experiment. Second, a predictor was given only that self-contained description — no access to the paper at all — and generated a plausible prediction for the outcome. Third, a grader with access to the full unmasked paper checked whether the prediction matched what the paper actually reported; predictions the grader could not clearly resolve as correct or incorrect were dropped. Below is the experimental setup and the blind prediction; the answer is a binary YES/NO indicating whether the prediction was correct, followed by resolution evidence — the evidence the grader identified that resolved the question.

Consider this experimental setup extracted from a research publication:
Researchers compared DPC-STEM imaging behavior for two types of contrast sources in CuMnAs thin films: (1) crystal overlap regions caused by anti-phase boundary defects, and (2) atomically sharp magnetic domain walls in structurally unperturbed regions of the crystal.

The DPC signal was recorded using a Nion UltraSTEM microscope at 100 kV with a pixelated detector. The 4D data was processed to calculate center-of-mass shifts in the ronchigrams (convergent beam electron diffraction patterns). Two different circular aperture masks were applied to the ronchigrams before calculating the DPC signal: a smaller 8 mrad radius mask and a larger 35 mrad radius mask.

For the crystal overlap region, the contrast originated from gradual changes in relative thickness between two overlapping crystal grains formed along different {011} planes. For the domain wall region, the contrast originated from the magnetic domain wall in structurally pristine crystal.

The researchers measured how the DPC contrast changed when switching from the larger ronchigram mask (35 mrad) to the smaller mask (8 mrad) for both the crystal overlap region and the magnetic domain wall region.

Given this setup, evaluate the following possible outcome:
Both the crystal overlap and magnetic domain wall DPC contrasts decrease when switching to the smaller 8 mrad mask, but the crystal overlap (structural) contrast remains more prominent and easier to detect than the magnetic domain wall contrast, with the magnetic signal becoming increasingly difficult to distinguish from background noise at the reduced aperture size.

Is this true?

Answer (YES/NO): NO